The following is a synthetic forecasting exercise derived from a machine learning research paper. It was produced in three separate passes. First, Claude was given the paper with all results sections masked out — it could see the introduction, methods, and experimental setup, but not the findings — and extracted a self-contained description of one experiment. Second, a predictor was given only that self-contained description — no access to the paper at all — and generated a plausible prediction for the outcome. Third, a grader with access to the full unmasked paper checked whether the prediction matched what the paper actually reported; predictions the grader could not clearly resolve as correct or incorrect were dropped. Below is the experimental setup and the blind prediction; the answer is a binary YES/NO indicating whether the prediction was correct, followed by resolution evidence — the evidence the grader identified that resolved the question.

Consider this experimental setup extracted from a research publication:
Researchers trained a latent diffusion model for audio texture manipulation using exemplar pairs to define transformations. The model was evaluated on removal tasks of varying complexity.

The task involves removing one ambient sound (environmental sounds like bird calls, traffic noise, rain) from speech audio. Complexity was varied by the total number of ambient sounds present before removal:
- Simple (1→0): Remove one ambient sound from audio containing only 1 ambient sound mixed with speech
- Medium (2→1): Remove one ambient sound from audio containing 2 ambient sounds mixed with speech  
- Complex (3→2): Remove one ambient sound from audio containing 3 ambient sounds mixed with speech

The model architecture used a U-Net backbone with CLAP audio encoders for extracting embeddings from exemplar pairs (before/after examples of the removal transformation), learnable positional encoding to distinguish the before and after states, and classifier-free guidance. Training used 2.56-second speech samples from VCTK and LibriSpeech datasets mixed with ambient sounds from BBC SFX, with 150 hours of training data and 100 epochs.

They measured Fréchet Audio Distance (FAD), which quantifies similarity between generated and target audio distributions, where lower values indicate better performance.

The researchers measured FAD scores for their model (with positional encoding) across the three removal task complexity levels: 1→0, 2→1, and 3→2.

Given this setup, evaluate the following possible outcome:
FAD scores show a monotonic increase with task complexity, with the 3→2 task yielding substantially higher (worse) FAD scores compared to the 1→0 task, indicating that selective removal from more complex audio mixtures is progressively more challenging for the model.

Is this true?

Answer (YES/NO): NO